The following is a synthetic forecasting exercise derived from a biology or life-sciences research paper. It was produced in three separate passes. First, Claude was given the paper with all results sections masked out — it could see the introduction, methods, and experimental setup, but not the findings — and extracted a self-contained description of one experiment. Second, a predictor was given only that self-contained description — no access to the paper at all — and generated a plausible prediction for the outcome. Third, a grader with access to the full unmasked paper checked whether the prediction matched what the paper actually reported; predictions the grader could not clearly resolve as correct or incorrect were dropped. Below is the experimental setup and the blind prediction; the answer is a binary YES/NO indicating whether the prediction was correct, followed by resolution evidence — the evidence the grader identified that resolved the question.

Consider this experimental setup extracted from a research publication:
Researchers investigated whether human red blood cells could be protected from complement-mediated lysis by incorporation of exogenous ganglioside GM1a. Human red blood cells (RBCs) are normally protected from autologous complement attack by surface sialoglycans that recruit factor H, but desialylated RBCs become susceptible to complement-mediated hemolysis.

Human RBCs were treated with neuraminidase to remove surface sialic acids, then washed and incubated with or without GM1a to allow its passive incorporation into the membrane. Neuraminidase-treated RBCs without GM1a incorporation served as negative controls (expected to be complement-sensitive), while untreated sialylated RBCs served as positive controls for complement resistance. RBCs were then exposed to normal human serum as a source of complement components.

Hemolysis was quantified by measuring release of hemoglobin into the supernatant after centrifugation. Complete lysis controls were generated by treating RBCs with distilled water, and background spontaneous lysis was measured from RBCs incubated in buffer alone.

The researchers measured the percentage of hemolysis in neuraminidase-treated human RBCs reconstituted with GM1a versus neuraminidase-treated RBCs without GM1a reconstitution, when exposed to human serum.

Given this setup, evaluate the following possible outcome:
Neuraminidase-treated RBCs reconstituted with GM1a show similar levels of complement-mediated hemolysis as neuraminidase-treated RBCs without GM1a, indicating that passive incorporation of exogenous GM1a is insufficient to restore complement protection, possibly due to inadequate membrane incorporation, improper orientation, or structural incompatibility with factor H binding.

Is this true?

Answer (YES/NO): NO